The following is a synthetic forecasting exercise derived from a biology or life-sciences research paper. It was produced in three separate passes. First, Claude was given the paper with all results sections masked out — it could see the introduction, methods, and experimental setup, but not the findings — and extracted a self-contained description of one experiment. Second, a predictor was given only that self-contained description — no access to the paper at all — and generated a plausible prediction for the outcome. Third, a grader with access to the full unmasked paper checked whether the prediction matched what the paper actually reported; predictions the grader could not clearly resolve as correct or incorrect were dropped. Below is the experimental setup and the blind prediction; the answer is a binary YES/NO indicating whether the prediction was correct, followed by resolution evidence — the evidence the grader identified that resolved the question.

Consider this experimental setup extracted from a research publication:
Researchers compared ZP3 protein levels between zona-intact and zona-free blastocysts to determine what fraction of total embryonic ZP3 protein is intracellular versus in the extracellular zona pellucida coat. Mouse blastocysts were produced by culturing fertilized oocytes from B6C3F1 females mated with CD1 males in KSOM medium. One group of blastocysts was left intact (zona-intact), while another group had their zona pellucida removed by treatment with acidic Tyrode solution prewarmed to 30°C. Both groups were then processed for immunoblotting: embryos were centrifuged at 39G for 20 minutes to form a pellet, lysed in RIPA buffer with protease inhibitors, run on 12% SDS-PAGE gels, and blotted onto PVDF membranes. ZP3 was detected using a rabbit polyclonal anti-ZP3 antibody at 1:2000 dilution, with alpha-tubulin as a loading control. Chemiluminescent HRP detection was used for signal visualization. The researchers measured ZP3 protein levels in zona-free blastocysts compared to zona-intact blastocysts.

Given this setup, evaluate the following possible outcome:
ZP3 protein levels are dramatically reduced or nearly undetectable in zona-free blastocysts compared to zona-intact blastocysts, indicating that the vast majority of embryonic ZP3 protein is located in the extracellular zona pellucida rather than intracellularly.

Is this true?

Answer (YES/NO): NO